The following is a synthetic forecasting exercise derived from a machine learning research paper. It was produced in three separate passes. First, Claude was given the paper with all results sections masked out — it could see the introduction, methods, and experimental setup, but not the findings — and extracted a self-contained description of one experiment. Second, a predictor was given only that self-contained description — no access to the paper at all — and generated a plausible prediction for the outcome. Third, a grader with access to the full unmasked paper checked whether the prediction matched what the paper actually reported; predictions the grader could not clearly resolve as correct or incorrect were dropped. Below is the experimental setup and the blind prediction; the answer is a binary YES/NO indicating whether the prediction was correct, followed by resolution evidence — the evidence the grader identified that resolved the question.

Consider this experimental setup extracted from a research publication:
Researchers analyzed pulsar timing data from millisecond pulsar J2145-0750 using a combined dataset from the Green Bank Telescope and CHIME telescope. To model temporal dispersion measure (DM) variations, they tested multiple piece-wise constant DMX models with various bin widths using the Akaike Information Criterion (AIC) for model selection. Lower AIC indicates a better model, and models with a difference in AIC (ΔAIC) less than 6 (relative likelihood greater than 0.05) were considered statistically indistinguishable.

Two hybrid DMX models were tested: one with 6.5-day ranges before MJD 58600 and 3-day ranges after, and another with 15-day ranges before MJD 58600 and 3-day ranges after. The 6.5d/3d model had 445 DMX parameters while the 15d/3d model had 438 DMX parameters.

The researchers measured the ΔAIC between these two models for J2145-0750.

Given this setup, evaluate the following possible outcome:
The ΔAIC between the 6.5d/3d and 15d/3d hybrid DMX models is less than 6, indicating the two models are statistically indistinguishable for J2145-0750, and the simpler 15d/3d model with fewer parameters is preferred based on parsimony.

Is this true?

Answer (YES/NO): YES